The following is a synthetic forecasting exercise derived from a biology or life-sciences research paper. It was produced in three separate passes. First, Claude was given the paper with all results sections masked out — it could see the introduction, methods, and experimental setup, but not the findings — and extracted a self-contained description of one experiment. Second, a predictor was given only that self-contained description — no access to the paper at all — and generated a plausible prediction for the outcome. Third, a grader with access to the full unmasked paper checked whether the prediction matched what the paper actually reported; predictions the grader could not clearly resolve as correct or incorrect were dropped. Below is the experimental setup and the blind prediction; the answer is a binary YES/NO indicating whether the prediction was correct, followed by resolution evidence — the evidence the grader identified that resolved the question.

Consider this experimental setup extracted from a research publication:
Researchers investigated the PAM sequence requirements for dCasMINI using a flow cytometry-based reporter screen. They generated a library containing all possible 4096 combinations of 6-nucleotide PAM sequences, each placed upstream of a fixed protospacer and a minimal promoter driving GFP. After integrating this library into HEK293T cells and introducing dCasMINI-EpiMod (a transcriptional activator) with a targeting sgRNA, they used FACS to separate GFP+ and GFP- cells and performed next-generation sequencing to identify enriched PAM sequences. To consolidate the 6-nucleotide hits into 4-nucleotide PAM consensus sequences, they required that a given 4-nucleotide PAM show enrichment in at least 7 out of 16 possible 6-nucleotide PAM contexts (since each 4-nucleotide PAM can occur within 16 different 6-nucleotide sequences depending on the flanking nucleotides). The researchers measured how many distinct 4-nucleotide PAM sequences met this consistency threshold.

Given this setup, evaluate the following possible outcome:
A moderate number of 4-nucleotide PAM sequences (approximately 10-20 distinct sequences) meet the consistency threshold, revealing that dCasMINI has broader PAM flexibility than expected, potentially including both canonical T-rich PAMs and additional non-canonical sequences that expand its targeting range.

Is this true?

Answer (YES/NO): NO